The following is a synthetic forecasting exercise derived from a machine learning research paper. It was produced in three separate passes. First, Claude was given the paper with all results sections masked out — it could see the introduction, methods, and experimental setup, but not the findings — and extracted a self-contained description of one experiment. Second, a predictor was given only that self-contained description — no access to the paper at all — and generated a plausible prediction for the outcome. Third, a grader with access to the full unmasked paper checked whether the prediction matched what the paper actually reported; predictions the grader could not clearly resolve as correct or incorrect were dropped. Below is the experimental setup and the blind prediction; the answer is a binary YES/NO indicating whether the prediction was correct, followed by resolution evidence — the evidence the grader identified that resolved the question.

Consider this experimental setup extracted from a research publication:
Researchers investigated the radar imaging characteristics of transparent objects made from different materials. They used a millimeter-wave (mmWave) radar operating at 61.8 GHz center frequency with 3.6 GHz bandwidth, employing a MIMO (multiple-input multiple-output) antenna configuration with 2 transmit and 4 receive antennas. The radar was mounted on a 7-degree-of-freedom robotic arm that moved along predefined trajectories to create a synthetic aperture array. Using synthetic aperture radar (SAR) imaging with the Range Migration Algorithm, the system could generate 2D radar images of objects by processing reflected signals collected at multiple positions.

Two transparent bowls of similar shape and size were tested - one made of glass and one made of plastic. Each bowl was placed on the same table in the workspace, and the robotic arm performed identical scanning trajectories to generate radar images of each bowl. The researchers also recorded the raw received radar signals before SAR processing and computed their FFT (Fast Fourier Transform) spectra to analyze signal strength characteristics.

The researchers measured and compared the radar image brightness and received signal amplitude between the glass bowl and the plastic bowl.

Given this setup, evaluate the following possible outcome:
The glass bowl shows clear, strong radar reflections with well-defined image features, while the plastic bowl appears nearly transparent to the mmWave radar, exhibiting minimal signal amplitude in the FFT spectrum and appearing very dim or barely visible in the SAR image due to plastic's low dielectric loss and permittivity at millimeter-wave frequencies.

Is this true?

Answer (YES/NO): NO